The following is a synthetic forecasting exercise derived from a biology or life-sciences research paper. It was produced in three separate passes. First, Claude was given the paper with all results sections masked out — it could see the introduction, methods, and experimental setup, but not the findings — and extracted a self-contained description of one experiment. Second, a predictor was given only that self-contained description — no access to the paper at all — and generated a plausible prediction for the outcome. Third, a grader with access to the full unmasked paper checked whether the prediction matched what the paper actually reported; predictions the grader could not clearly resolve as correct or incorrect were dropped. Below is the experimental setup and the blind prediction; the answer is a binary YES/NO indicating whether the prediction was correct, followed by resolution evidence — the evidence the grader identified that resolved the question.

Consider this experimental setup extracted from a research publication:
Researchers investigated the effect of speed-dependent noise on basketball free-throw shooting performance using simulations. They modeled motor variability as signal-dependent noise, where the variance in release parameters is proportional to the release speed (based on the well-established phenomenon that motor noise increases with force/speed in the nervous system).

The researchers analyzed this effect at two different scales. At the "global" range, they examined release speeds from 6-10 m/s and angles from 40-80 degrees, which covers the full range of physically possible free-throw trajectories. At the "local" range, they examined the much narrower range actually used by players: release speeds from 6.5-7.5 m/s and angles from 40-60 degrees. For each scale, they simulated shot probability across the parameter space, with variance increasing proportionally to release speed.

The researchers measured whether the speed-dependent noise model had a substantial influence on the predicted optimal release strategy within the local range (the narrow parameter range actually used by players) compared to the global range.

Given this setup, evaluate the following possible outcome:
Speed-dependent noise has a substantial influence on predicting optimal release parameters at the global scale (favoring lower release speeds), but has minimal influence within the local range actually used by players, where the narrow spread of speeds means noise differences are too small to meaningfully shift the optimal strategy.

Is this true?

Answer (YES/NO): NO